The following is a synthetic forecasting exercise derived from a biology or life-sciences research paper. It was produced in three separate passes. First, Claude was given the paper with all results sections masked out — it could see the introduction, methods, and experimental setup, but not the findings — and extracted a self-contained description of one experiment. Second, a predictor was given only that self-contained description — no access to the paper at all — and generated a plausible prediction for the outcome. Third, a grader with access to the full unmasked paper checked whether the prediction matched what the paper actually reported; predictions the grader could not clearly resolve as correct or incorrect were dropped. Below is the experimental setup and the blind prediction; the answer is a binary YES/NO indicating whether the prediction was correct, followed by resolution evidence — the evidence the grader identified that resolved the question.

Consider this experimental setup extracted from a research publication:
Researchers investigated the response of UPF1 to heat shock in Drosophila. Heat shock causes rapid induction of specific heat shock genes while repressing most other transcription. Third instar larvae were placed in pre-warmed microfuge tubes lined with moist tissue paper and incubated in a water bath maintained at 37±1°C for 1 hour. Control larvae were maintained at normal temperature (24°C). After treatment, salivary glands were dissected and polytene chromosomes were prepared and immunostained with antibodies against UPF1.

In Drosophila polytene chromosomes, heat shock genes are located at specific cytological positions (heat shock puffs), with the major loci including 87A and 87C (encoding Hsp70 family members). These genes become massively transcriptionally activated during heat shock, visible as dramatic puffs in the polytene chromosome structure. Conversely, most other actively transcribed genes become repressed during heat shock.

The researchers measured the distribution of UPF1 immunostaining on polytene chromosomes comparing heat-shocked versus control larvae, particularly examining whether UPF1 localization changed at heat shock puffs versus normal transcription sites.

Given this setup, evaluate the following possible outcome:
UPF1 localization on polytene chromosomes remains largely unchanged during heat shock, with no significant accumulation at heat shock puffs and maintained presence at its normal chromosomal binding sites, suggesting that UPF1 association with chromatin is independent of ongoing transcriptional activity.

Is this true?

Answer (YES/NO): NO